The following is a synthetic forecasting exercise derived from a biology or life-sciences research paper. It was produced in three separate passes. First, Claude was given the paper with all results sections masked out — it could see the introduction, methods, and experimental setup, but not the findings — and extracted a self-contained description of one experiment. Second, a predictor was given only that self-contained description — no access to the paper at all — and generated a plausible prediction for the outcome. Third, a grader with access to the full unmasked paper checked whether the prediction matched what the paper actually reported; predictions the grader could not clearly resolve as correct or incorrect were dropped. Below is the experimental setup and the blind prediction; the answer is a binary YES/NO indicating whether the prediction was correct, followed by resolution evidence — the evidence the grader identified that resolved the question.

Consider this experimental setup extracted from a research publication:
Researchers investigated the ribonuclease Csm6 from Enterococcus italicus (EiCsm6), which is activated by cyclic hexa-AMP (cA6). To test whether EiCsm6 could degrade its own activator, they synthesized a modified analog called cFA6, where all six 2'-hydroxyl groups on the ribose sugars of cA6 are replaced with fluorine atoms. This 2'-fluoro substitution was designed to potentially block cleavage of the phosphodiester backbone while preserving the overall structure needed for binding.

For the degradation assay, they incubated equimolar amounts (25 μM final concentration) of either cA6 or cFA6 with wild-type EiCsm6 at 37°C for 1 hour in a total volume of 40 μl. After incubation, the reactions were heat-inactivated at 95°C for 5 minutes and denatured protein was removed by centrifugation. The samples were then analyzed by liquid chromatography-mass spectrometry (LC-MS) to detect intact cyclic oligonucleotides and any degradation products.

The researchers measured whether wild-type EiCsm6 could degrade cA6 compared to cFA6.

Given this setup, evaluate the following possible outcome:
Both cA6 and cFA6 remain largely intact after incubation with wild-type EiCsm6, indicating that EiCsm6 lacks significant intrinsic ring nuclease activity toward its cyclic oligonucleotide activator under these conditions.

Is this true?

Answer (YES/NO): NO